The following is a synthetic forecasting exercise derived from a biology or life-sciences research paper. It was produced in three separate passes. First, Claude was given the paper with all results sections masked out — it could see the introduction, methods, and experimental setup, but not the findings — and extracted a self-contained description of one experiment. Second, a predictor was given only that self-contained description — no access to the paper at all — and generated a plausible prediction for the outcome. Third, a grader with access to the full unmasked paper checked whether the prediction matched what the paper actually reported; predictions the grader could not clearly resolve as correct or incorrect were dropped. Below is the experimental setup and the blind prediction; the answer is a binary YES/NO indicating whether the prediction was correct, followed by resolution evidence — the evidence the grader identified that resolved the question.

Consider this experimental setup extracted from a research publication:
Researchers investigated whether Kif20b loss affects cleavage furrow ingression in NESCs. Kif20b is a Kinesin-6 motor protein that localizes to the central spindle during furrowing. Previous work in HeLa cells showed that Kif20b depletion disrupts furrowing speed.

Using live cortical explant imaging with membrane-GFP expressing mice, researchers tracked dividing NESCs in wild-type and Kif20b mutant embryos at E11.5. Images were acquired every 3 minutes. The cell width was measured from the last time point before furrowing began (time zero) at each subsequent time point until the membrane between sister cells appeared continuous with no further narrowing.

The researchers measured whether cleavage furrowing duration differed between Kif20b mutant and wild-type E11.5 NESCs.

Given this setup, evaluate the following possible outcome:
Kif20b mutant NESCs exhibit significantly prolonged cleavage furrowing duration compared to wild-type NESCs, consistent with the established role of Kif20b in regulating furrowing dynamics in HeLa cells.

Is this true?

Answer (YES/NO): NO